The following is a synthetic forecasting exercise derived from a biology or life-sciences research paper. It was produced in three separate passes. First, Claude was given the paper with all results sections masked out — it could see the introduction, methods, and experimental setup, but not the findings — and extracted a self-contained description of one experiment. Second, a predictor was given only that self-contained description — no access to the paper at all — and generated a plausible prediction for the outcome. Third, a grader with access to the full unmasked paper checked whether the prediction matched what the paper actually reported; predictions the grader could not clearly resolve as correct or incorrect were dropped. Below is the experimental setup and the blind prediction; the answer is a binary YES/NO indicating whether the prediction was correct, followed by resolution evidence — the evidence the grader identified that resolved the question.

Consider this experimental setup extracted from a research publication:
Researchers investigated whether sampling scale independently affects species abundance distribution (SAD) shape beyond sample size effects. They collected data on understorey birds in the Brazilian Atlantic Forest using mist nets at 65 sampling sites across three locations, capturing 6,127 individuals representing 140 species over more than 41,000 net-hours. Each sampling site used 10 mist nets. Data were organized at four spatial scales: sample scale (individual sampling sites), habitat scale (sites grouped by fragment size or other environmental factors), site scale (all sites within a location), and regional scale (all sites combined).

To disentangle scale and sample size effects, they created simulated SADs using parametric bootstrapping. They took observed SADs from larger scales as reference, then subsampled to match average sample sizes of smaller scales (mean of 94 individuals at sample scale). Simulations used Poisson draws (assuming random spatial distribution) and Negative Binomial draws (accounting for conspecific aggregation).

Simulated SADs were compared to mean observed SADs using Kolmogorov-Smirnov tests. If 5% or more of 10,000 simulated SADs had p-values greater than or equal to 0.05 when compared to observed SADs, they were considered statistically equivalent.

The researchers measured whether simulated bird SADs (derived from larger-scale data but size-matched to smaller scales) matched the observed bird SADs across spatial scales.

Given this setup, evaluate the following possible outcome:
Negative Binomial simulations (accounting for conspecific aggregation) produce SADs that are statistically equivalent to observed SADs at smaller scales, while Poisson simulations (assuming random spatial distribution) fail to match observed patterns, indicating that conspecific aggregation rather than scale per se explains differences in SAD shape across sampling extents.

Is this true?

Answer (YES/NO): NO